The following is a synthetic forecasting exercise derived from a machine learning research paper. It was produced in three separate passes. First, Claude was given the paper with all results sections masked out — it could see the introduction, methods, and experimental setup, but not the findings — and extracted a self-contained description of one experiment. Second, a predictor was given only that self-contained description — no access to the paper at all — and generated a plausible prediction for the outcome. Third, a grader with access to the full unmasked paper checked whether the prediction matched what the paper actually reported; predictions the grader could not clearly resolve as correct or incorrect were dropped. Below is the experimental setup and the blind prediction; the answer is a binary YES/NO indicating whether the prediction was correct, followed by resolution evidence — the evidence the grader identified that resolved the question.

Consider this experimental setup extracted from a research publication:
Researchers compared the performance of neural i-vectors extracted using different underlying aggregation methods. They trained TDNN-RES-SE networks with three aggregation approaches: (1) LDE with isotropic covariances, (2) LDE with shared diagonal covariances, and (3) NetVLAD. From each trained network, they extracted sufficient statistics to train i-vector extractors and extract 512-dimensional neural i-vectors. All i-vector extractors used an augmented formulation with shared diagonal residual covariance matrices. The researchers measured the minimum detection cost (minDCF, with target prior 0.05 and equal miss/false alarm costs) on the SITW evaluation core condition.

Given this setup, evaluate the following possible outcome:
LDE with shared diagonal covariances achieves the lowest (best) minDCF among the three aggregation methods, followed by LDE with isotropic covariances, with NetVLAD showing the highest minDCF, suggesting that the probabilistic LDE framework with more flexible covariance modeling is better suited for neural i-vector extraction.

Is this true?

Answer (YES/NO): YES